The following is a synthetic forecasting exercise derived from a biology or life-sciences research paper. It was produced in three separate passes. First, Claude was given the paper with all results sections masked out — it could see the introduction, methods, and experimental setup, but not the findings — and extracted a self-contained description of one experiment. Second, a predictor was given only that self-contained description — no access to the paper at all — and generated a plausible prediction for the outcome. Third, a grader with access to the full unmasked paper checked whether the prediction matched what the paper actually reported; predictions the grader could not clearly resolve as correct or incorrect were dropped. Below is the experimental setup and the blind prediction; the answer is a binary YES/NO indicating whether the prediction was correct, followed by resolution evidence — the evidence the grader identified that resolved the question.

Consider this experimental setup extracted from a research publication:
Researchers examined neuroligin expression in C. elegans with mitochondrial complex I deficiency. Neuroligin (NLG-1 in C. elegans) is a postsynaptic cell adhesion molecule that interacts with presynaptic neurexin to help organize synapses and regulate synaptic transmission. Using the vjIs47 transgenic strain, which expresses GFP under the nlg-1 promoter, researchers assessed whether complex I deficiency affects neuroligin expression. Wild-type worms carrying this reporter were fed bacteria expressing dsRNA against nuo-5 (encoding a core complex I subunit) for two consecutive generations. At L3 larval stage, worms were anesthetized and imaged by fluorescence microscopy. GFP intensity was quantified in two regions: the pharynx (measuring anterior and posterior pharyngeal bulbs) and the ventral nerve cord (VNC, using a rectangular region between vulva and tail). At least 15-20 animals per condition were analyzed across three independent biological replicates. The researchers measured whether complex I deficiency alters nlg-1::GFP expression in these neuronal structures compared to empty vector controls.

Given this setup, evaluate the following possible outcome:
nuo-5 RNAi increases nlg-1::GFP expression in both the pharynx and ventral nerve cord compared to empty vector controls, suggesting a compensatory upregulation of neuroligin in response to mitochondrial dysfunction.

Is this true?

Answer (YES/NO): YES